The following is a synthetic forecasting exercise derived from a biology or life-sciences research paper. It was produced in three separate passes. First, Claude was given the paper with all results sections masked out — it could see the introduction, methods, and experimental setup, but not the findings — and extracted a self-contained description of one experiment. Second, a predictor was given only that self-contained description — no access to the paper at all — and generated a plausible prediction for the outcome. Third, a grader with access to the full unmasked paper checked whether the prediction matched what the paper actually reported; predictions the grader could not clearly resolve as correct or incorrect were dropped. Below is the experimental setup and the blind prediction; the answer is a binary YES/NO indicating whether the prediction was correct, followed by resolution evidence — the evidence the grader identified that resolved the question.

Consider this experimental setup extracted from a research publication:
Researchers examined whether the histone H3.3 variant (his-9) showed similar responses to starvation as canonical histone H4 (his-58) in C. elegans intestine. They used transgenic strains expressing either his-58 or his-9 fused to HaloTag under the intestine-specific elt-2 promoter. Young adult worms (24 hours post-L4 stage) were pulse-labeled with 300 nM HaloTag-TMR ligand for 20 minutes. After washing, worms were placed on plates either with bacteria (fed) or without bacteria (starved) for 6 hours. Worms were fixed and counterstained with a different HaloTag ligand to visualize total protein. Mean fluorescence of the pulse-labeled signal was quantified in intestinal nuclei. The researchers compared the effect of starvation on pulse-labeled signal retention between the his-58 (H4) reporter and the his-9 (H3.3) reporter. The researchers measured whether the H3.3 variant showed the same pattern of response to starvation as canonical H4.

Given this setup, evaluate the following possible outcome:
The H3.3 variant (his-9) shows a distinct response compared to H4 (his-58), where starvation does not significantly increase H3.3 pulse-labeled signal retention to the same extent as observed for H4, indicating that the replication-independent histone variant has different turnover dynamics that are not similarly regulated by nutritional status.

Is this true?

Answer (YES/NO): NO